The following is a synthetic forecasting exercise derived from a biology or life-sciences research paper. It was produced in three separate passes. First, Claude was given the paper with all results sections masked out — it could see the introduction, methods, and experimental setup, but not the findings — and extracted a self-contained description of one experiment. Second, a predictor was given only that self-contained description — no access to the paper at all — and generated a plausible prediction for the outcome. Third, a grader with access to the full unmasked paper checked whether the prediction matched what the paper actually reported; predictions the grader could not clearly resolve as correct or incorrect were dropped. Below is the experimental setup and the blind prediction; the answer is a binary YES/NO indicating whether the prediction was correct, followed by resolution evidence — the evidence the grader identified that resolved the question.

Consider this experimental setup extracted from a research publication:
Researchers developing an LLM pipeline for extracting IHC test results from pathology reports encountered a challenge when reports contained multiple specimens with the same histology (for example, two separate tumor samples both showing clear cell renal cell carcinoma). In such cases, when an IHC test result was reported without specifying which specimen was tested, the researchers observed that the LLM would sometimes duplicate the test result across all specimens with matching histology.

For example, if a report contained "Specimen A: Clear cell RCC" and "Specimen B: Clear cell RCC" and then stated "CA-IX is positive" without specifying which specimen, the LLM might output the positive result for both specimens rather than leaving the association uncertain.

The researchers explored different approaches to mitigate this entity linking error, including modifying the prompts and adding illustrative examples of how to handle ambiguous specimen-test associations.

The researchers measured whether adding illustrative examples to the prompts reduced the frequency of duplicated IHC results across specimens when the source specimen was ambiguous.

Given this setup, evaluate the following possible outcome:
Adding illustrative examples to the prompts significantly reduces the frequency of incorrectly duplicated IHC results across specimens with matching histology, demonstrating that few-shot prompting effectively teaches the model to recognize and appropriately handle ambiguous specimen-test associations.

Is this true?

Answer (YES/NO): NO